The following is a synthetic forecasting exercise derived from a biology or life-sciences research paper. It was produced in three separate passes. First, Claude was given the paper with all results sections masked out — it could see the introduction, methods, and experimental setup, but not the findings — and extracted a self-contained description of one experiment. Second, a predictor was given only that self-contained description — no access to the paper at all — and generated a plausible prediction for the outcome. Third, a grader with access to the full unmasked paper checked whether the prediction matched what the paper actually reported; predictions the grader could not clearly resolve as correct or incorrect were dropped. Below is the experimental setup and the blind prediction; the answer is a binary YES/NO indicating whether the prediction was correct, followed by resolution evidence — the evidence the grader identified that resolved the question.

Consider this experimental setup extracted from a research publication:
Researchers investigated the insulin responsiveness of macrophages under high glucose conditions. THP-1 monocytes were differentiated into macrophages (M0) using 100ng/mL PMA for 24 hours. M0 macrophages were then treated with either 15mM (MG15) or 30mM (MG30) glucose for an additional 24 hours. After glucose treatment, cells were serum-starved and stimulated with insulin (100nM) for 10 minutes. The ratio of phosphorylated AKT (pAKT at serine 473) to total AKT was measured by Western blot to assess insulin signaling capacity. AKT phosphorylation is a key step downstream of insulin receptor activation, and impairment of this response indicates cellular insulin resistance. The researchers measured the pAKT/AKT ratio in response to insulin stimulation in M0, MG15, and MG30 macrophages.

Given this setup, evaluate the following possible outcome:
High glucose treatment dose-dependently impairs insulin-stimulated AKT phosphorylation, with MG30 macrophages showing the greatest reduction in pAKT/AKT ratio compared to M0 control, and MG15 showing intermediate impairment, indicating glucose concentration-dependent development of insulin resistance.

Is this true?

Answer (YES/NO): NO